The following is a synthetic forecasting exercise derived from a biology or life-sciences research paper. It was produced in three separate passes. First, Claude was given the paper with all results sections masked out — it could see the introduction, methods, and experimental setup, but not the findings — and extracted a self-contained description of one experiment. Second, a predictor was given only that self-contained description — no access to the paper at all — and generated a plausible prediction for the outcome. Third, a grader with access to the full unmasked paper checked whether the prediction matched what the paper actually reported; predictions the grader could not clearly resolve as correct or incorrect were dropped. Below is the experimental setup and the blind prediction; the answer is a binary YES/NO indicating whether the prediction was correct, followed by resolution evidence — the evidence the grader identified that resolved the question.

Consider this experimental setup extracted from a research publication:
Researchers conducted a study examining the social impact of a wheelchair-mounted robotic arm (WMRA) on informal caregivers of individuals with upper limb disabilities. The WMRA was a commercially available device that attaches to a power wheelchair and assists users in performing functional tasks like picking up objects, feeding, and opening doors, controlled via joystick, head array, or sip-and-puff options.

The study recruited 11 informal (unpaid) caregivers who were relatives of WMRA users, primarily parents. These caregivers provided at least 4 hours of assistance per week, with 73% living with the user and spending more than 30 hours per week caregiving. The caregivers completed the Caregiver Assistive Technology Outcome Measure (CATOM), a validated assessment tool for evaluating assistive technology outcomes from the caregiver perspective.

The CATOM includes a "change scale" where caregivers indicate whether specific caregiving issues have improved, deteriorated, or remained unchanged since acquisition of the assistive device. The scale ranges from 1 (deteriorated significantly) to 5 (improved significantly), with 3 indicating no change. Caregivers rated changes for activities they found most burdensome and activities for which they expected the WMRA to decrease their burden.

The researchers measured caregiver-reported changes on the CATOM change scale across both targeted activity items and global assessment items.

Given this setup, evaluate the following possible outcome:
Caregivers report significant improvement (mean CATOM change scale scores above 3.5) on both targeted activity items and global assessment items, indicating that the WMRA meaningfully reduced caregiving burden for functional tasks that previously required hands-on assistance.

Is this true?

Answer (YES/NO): NO